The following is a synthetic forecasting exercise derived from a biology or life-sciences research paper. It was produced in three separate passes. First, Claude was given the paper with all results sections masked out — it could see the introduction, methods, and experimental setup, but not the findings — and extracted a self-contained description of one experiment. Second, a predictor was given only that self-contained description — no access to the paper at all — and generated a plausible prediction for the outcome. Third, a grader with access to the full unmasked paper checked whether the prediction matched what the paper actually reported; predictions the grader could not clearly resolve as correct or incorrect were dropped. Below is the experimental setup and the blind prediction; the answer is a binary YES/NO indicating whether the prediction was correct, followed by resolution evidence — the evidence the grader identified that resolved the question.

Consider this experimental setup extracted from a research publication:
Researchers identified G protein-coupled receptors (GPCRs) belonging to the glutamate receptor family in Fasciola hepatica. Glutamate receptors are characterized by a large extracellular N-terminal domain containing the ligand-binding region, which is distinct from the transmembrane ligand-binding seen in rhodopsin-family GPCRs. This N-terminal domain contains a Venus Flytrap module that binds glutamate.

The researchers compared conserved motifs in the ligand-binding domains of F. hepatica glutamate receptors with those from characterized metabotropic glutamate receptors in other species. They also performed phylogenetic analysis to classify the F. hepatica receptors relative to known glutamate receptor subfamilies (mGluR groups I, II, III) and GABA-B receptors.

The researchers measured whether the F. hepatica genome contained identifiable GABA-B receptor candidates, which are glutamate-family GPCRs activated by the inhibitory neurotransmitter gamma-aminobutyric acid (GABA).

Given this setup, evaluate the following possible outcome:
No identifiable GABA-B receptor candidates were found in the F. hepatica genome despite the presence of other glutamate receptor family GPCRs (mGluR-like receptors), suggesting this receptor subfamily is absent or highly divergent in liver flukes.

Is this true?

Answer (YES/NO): YES